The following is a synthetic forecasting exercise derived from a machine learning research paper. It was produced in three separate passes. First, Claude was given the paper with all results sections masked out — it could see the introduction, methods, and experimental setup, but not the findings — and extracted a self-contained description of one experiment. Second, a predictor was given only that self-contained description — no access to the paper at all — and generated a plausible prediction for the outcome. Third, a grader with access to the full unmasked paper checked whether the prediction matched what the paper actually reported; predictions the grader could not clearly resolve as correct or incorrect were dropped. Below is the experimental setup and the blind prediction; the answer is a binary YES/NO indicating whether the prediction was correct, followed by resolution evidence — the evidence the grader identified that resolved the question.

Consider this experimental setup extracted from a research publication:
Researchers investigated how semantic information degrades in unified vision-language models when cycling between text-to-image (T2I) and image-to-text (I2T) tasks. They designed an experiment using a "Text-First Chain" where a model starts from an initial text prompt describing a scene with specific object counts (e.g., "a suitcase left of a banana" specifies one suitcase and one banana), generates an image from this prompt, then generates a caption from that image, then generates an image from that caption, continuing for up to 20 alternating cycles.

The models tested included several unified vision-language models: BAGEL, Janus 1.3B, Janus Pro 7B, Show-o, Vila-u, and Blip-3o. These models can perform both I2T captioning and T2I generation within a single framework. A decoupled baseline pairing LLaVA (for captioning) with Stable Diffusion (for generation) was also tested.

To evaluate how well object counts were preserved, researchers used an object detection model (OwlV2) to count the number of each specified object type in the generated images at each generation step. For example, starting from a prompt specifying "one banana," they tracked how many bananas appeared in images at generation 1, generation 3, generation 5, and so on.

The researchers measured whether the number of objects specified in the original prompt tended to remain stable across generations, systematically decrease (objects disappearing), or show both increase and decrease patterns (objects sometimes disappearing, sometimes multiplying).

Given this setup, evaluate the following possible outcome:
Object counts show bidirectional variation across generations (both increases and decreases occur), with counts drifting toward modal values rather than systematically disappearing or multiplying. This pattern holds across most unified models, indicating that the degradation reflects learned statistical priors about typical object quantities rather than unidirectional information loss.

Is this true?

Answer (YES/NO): NO